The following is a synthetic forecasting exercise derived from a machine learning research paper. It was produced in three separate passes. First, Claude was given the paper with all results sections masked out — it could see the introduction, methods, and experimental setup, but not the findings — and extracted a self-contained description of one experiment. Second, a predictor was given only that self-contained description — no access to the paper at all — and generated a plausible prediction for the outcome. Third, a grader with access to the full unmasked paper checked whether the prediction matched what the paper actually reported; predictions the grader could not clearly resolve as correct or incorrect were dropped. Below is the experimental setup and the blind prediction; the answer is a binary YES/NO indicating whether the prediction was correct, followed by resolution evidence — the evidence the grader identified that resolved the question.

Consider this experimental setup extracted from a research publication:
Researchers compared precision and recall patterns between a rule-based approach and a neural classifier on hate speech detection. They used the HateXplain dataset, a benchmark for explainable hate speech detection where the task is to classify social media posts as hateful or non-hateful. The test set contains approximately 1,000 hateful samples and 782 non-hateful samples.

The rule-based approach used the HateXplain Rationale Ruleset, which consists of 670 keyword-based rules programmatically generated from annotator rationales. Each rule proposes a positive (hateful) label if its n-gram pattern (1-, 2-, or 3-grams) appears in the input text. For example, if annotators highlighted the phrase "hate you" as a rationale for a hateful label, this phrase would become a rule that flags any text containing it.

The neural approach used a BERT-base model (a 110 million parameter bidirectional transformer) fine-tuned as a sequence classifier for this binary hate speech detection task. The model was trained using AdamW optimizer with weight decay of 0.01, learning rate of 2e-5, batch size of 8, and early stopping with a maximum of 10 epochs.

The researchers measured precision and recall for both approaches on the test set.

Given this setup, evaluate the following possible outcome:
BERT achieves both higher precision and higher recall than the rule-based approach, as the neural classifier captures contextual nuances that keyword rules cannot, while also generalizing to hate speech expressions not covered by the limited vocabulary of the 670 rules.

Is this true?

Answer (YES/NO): NO